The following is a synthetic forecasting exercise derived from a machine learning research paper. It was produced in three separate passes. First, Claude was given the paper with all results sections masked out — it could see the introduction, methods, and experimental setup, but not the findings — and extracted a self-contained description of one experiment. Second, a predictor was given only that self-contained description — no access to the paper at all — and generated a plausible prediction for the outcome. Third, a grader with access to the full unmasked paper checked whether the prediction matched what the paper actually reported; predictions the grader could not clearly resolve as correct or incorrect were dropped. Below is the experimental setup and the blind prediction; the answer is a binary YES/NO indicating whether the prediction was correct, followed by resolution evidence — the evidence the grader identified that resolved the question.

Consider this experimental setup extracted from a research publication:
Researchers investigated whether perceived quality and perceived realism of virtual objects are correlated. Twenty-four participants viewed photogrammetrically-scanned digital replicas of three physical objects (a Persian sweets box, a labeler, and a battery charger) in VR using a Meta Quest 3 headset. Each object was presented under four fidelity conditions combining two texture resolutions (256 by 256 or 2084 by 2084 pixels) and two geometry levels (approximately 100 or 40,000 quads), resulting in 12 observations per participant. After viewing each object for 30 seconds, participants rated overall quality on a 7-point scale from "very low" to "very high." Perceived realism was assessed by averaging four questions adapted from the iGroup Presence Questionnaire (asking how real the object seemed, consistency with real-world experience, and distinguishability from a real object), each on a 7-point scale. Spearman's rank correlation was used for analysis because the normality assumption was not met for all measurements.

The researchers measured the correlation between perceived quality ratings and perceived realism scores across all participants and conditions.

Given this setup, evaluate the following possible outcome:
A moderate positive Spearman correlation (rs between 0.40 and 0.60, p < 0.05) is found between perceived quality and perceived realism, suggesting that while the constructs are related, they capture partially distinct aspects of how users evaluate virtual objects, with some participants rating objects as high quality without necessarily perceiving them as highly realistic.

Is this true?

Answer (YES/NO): NO